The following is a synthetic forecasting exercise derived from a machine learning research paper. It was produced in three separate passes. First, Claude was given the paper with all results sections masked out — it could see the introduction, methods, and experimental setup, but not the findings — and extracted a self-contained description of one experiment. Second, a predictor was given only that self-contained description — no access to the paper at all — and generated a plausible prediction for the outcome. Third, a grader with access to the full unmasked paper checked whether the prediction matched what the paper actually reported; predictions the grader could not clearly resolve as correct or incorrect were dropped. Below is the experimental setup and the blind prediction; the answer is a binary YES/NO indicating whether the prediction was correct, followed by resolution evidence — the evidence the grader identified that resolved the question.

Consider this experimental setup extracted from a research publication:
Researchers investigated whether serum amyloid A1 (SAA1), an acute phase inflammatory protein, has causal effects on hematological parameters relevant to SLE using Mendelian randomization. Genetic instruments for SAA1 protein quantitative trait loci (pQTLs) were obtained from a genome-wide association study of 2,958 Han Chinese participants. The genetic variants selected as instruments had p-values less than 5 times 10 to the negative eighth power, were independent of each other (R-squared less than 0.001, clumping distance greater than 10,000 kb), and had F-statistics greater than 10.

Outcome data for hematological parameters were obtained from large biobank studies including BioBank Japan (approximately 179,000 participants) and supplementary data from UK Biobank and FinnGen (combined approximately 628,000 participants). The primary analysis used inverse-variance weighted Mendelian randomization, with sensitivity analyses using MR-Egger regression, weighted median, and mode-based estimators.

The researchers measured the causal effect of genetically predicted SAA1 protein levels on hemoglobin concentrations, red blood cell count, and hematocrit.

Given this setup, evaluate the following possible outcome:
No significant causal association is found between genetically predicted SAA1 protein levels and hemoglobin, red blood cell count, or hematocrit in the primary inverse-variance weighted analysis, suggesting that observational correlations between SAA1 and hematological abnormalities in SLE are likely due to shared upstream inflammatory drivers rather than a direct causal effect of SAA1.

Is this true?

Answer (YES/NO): NO